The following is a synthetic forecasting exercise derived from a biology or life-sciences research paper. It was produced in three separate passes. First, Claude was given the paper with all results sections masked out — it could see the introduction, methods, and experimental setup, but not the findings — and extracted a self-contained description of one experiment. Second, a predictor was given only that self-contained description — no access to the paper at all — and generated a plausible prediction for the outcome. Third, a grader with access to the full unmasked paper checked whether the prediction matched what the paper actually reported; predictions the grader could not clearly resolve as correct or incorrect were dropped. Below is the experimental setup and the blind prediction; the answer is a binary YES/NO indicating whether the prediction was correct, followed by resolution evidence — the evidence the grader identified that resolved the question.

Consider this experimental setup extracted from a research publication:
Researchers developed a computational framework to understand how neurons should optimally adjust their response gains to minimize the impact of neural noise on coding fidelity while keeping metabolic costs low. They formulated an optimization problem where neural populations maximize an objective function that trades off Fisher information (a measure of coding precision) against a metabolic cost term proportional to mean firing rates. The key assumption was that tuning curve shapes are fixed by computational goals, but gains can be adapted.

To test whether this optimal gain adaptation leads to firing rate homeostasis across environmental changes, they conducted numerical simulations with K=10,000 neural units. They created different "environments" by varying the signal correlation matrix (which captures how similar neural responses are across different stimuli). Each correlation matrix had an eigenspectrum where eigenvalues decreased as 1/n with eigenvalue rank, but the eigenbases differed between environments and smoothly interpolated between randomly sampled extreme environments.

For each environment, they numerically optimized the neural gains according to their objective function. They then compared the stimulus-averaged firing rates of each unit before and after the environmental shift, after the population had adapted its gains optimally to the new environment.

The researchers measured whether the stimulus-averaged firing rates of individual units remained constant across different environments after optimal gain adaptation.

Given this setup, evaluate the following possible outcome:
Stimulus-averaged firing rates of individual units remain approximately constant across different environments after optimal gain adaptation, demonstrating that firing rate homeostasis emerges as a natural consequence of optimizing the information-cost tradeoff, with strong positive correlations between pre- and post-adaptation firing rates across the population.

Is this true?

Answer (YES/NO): YES